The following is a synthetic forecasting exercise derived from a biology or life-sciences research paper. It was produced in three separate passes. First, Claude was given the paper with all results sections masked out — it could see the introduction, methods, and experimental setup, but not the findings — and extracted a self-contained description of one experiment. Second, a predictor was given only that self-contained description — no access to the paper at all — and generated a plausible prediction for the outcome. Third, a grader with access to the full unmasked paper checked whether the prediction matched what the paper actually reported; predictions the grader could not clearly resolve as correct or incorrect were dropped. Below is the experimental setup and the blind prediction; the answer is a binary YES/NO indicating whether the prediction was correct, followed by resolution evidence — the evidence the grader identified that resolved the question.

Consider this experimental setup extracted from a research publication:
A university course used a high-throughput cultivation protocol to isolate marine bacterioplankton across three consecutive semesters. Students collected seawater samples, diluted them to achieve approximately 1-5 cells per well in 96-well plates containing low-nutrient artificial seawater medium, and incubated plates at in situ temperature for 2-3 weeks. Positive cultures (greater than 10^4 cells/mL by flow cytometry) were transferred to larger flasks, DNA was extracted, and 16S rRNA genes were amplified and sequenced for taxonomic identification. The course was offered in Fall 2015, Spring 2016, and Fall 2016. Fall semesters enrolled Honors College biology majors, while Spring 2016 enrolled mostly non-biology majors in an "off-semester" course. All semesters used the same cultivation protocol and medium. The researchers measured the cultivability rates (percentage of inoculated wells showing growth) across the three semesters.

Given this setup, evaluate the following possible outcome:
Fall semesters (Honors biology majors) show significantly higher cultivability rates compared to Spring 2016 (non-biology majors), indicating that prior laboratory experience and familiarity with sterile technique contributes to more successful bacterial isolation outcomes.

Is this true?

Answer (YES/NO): NO